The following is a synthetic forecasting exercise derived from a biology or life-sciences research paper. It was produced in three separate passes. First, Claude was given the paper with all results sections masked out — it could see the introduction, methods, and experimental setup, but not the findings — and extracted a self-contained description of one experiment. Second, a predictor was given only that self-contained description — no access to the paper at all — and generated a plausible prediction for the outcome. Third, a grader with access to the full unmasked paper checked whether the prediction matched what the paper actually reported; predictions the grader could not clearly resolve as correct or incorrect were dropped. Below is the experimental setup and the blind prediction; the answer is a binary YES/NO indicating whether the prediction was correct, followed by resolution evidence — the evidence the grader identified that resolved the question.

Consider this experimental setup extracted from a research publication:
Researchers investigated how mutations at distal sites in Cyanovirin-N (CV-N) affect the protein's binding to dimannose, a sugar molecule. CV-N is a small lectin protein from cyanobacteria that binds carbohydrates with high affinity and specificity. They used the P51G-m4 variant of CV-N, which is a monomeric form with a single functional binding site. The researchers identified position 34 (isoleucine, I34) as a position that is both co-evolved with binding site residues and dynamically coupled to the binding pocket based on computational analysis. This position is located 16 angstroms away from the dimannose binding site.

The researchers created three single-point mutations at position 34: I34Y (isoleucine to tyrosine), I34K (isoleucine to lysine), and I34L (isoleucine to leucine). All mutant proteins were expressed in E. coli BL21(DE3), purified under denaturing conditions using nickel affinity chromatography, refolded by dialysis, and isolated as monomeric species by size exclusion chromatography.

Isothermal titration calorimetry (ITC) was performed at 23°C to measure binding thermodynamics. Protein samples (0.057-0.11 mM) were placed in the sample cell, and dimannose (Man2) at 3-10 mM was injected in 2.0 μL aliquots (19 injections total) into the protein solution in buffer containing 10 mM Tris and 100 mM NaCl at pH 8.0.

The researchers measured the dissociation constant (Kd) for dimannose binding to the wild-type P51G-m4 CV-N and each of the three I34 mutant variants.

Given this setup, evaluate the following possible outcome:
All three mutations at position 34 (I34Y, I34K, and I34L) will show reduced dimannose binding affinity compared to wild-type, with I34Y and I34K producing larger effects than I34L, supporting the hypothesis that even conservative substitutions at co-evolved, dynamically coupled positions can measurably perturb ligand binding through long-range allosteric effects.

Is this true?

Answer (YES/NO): NO